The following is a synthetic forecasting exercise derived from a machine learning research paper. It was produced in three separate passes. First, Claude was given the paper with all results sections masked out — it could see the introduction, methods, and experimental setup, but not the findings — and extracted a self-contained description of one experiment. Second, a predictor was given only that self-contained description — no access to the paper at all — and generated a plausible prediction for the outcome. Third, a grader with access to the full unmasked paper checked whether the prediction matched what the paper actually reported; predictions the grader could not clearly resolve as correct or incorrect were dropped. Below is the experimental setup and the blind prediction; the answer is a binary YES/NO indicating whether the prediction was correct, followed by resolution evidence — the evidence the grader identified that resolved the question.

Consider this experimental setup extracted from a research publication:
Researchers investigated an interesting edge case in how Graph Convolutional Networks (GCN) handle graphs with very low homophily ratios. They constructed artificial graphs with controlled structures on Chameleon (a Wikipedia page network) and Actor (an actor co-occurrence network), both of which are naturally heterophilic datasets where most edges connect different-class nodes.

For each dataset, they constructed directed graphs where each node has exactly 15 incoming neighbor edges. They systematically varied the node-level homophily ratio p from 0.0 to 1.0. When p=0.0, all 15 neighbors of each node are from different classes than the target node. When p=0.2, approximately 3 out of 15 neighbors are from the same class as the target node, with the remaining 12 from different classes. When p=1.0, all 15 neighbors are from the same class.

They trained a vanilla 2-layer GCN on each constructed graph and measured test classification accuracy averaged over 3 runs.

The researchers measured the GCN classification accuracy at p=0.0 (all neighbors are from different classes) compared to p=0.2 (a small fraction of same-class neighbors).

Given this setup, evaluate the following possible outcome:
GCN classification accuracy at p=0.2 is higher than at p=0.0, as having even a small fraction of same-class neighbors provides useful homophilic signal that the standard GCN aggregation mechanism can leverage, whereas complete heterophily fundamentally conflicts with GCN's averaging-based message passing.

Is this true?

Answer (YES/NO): NO